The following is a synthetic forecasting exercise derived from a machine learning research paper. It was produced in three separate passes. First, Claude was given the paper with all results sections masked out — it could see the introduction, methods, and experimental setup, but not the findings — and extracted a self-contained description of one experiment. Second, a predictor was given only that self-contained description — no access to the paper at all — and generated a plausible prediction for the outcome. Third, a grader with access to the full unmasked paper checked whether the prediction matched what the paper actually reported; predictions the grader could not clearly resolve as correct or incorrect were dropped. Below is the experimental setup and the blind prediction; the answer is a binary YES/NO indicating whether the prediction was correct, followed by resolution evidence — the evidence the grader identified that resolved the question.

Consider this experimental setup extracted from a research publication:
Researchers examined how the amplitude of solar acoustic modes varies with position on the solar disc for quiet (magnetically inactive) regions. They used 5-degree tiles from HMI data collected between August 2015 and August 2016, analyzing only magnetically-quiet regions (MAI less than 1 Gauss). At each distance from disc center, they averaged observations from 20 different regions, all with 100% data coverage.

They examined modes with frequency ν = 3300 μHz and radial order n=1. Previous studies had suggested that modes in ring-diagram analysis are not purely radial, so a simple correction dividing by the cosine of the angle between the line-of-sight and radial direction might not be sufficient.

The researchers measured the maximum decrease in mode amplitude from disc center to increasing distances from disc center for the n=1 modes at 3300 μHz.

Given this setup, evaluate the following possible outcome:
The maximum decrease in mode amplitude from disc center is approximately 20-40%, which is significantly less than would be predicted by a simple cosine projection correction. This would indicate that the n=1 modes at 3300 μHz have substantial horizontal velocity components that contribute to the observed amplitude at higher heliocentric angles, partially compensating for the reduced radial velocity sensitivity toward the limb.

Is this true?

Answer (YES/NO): YES